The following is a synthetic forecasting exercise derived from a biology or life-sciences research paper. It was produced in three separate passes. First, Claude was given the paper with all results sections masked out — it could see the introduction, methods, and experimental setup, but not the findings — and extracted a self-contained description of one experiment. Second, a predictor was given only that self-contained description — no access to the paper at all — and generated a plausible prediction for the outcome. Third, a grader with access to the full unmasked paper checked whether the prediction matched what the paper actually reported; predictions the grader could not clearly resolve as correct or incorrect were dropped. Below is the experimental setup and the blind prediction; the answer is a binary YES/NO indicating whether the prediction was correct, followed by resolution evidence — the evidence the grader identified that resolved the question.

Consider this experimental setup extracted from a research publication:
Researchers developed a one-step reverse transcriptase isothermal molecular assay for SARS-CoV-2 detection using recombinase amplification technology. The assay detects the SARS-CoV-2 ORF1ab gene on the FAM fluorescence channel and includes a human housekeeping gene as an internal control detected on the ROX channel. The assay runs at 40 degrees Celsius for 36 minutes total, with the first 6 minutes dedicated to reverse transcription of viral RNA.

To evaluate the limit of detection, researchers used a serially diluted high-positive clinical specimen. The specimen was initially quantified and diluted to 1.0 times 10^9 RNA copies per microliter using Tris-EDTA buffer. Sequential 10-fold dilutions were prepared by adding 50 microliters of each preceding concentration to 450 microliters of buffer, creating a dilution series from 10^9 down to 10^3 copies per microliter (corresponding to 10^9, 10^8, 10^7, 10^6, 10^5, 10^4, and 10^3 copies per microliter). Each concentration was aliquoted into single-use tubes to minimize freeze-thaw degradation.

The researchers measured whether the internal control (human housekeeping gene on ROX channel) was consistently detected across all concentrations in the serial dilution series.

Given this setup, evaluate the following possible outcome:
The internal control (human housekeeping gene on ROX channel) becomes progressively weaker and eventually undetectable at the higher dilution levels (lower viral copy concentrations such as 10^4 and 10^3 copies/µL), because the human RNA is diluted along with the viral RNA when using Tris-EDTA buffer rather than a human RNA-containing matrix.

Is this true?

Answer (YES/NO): NO